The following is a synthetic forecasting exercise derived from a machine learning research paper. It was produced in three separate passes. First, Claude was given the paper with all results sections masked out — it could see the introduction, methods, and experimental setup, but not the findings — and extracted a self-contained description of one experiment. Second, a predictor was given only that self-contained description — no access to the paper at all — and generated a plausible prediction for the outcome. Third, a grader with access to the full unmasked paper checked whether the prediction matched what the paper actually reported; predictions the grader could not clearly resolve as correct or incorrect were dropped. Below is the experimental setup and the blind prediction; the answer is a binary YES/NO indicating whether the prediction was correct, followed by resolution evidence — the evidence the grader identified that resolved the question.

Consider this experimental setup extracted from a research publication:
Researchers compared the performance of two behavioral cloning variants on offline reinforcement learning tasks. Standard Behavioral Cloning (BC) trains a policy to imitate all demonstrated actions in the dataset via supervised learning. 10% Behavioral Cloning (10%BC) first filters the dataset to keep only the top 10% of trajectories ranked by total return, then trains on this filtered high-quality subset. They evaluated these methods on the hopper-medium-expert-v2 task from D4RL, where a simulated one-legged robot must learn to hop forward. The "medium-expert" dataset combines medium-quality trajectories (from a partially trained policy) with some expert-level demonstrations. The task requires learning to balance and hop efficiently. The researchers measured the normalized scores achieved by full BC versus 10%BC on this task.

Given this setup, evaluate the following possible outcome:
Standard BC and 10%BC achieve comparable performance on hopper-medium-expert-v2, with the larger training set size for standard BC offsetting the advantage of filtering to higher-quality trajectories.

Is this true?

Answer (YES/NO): NO